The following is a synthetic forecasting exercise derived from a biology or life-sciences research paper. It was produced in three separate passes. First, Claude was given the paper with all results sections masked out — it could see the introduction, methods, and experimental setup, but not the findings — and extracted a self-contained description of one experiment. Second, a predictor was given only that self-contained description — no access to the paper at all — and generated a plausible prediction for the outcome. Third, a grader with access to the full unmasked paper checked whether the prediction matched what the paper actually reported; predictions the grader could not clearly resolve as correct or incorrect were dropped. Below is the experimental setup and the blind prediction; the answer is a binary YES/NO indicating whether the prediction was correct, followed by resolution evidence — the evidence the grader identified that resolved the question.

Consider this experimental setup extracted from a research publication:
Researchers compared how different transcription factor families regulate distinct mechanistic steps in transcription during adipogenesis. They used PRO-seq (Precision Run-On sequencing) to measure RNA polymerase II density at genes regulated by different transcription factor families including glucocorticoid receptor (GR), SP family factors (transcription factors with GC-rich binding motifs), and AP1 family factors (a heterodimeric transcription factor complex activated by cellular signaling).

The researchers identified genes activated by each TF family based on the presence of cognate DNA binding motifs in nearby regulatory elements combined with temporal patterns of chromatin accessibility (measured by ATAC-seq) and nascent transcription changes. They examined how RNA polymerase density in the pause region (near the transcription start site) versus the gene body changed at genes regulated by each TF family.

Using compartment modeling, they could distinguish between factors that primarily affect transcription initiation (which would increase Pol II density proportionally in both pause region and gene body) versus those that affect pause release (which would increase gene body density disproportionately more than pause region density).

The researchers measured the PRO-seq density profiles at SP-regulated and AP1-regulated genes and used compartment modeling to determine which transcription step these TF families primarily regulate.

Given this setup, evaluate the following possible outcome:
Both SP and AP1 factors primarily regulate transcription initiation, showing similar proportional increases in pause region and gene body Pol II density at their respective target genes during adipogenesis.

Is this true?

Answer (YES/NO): NO